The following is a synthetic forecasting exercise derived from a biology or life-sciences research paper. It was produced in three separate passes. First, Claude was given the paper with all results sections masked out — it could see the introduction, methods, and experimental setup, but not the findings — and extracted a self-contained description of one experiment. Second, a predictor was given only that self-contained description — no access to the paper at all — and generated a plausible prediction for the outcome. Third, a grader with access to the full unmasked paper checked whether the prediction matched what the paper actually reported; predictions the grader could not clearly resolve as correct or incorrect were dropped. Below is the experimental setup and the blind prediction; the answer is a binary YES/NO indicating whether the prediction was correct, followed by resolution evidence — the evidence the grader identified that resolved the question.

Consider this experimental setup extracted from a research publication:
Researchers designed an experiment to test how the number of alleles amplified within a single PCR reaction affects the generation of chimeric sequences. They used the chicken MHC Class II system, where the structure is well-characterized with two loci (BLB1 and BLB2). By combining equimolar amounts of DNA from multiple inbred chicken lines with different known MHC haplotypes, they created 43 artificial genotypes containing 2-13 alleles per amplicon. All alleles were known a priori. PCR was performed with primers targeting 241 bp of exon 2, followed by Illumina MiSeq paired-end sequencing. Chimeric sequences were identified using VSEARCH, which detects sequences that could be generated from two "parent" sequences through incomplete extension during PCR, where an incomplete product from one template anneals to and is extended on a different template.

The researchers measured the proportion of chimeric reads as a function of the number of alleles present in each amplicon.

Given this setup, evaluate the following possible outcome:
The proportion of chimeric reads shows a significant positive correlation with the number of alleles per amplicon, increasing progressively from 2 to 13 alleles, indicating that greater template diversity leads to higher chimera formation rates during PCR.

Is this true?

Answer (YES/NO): NO